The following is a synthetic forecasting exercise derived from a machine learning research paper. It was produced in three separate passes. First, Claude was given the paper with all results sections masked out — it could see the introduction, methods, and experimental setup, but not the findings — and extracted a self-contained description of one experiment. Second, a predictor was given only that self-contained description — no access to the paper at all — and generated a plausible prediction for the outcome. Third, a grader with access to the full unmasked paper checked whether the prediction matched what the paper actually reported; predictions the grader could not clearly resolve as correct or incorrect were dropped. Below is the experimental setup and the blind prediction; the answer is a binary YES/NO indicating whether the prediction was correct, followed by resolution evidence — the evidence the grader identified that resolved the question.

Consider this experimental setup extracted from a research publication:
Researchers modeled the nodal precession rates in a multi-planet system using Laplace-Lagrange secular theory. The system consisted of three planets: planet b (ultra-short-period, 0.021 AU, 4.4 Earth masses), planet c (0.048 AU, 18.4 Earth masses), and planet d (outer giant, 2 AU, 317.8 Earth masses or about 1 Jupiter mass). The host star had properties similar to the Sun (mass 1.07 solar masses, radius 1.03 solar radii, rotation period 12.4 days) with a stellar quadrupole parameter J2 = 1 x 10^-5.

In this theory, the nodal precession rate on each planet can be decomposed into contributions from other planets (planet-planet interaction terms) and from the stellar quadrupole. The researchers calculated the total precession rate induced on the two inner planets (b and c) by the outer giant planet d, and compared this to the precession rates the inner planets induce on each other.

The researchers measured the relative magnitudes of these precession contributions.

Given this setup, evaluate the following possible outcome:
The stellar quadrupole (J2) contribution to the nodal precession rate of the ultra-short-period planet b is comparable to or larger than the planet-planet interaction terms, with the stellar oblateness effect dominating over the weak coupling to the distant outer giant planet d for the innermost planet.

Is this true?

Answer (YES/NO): NO